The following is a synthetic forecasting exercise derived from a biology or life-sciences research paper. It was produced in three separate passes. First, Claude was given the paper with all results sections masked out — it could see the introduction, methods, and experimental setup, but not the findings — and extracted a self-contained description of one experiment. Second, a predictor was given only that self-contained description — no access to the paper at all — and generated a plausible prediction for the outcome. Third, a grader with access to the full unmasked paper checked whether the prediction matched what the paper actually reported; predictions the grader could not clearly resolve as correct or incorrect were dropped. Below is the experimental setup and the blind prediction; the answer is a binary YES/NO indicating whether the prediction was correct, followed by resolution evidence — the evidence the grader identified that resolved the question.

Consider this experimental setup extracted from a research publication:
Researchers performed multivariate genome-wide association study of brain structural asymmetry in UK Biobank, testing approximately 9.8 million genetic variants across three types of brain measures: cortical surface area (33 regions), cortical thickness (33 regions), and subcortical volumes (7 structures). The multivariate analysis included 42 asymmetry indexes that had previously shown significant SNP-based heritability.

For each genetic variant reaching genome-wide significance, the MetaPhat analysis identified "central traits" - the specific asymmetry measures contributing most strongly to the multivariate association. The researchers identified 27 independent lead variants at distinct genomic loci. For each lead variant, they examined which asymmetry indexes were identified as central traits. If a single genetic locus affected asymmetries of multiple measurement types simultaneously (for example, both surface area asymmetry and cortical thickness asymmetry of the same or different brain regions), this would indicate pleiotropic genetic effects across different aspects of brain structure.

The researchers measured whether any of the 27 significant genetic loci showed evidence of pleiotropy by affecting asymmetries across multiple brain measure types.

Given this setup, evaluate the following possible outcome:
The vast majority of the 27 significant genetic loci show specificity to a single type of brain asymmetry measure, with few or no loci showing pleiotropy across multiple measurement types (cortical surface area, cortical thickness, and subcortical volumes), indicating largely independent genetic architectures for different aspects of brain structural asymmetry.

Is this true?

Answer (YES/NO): NO